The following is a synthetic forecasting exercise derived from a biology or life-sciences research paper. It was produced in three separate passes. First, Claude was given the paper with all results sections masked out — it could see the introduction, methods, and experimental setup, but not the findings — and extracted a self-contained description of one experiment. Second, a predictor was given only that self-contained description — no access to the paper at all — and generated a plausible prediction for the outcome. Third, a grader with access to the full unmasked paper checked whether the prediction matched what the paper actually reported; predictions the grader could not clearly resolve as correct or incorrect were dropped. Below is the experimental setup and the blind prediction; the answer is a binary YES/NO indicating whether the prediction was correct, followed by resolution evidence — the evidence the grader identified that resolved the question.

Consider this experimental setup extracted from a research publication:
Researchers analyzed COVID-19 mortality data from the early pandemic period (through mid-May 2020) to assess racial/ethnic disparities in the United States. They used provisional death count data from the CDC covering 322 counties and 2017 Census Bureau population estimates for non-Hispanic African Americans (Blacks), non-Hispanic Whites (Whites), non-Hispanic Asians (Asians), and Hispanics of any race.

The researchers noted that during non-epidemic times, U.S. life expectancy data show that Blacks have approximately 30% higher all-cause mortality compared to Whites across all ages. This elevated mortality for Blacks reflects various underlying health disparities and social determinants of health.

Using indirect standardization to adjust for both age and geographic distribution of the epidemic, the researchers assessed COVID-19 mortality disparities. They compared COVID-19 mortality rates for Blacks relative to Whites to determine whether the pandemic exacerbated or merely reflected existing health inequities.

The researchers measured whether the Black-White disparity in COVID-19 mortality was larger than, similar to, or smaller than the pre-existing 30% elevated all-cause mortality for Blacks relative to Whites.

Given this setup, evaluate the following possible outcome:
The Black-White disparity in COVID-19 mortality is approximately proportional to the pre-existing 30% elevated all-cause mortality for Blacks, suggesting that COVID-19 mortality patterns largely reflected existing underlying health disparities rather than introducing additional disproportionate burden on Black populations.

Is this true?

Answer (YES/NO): NO